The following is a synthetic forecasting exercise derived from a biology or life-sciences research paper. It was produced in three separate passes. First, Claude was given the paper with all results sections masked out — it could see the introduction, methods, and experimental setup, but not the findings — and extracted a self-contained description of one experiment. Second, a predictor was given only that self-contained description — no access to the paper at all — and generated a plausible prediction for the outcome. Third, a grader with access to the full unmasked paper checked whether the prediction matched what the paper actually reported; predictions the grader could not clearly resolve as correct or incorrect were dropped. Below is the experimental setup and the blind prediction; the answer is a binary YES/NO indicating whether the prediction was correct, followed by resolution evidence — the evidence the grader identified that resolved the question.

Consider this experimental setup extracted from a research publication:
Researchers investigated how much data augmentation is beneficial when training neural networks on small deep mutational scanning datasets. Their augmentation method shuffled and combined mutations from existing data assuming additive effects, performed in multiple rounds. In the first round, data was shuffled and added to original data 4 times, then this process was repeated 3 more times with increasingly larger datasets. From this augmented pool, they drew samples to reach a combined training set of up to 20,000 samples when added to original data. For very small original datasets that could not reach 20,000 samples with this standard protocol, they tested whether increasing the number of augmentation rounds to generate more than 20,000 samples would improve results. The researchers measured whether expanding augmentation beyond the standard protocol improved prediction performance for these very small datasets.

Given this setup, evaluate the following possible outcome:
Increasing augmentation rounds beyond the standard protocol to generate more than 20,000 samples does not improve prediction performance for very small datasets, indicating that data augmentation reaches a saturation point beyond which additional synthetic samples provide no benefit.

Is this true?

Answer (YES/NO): YES